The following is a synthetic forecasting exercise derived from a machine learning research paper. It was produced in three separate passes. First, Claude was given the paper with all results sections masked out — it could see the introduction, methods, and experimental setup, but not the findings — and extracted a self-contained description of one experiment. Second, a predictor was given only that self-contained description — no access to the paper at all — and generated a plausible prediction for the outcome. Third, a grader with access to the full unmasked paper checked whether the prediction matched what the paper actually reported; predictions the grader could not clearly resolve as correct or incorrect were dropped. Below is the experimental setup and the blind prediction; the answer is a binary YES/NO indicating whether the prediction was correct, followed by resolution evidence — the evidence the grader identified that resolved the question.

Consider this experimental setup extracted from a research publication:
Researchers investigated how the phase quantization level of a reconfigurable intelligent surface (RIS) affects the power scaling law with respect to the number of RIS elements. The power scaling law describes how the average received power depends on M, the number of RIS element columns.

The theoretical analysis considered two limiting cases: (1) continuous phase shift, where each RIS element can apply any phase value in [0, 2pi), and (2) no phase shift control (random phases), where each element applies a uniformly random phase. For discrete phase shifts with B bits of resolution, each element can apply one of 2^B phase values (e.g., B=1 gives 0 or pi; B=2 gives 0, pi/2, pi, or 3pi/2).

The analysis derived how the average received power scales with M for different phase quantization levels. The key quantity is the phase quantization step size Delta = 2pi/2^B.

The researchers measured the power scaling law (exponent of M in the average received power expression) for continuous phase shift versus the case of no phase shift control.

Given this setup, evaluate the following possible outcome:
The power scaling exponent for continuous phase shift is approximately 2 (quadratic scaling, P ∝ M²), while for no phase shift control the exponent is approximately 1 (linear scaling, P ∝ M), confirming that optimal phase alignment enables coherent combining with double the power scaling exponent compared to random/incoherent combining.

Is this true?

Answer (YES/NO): YES